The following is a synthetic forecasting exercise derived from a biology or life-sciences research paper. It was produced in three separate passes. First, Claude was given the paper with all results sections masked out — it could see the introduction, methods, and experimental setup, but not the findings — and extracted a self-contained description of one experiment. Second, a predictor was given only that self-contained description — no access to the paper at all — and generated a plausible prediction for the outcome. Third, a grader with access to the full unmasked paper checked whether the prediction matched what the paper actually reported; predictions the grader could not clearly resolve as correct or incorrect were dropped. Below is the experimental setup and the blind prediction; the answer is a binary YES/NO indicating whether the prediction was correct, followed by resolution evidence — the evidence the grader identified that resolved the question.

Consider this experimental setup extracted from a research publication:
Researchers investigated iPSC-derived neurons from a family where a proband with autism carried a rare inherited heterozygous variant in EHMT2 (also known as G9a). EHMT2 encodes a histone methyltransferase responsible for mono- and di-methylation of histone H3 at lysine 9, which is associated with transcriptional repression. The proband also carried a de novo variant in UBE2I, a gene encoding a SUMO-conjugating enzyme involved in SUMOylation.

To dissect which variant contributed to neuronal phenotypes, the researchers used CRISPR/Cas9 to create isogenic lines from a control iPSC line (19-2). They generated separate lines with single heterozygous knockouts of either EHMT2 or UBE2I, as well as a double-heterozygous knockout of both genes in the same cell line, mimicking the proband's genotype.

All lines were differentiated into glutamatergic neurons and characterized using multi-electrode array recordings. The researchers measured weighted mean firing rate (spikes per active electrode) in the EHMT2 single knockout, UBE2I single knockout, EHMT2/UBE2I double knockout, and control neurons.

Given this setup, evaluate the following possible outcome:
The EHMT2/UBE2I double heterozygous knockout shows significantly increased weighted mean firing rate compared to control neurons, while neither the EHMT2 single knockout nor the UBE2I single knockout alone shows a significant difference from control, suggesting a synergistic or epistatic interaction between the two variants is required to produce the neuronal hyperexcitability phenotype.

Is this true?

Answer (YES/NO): NO